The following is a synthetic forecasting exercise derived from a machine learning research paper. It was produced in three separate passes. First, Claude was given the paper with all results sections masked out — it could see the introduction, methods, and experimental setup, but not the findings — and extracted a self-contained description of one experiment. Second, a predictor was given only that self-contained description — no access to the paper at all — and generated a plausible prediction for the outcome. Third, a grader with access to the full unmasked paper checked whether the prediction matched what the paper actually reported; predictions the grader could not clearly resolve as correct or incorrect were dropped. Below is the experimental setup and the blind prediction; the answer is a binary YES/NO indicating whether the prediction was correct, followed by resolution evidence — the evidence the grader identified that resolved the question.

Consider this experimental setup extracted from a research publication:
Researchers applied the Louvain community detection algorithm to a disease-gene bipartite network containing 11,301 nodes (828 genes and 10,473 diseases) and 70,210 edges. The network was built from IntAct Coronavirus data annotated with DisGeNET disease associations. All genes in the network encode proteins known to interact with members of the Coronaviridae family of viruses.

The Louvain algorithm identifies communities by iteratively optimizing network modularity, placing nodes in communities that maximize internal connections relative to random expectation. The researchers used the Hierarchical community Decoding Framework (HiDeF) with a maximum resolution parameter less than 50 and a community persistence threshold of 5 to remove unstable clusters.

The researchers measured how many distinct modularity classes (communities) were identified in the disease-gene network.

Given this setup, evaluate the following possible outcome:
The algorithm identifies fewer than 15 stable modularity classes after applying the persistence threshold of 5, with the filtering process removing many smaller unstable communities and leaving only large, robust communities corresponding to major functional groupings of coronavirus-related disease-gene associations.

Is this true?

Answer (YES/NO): NO